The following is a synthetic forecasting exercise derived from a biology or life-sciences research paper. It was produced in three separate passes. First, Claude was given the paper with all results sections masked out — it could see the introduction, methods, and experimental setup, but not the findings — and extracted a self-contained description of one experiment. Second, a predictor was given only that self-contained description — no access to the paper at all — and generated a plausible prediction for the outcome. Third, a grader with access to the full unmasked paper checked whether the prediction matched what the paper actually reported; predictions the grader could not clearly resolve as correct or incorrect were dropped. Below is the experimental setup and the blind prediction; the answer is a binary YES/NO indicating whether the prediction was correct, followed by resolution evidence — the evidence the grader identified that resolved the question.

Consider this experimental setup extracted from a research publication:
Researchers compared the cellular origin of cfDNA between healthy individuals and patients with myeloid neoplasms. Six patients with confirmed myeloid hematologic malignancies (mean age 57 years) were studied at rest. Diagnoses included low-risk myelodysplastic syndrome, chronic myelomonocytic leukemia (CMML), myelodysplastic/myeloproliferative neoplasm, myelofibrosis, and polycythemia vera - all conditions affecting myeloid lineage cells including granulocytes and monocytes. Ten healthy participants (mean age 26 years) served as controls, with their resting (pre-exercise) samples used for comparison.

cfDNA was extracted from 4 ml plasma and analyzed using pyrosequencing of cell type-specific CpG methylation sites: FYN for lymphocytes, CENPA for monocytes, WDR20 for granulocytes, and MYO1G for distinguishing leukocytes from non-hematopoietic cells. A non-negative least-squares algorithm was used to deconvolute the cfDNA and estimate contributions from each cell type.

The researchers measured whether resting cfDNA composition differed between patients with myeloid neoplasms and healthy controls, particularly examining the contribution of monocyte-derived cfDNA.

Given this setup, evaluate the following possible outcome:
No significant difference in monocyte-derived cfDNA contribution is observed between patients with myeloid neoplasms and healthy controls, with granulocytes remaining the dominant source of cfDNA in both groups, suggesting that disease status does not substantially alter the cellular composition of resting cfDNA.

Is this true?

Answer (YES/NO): NO